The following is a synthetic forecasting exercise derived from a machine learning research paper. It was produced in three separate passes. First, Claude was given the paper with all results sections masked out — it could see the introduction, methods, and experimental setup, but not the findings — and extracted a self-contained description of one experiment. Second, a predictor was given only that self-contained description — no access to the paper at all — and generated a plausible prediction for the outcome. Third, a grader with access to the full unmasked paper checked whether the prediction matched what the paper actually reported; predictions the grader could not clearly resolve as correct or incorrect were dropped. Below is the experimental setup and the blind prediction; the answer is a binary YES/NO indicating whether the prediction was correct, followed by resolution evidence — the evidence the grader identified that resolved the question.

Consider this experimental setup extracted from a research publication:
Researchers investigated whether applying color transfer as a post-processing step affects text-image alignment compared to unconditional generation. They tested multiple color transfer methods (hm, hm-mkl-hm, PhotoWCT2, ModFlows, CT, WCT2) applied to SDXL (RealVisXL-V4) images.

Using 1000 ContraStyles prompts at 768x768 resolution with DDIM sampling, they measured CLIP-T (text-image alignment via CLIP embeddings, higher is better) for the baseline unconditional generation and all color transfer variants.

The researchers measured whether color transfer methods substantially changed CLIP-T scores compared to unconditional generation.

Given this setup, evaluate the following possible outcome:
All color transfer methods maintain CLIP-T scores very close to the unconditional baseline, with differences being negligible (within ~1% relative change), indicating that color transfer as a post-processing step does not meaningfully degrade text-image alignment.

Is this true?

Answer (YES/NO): NO